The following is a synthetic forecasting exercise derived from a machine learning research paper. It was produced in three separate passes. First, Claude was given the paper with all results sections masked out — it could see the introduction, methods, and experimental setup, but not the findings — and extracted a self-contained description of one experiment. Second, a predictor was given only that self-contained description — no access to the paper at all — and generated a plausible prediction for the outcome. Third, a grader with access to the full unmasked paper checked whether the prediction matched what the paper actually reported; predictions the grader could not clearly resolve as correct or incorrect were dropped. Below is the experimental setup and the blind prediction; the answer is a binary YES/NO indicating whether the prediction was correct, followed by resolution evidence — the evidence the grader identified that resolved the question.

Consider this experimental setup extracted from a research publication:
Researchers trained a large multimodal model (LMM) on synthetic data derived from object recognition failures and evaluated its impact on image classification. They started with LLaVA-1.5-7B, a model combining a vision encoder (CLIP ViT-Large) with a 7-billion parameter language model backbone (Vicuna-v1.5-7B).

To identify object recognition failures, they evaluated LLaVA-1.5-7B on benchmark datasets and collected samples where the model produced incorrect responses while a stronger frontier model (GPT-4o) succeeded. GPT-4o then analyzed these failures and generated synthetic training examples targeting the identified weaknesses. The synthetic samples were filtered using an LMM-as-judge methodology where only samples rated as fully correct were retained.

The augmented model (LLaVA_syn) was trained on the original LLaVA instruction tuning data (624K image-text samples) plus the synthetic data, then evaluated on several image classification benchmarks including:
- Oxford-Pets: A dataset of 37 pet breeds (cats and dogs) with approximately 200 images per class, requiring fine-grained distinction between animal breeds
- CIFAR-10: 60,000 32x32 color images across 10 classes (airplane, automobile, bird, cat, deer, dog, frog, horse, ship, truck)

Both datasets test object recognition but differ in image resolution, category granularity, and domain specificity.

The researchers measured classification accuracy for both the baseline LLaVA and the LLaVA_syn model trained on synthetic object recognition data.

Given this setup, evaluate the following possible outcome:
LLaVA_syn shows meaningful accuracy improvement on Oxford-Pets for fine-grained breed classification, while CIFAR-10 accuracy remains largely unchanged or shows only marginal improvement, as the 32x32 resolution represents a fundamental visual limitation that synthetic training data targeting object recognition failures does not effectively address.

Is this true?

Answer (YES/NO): YES